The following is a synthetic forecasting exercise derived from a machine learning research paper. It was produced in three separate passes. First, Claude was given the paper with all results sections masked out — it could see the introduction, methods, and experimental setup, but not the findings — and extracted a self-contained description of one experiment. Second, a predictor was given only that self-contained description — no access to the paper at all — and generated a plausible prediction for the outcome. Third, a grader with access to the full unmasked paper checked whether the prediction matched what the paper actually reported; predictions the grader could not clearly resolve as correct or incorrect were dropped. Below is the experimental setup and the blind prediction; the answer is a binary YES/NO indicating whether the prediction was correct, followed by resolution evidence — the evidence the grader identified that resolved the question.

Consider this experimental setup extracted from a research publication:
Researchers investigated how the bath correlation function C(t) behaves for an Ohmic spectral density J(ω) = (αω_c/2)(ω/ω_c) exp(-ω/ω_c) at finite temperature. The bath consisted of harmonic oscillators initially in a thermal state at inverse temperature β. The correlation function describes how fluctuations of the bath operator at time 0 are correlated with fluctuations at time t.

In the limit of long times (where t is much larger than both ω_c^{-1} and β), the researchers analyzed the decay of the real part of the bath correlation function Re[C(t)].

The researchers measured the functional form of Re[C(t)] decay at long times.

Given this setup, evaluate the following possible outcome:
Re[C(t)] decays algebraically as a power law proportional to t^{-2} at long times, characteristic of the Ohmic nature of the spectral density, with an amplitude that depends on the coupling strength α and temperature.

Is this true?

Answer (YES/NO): YES